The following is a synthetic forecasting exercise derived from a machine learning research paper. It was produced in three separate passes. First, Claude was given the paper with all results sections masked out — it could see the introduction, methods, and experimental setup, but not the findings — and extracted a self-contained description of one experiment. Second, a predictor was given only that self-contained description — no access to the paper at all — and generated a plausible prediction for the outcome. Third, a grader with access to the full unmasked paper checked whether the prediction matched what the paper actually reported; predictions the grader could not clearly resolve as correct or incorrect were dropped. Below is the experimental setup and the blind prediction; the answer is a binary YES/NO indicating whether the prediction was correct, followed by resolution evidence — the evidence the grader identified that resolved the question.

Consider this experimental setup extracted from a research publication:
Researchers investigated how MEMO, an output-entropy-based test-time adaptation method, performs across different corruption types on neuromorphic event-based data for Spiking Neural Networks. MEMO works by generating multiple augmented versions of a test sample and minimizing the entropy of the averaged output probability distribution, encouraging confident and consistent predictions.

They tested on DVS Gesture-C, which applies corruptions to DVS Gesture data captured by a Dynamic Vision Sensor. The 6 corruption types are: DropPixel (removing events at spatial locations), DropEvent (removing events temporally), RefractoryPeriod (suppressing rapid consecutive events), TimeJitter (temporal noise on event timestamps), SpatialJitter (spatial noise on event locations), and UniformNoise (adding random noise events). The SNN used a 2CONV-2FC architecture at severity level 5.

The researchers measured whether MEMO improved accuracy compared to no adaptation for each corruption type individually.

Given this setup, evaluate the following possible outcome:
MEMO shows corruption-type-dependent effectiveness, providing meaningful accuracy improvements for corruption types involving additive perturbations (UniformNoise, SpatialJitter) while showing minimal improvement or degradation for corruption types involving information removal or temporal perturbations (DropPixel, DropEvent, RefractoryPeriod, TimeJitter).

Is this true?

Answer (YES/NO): NO